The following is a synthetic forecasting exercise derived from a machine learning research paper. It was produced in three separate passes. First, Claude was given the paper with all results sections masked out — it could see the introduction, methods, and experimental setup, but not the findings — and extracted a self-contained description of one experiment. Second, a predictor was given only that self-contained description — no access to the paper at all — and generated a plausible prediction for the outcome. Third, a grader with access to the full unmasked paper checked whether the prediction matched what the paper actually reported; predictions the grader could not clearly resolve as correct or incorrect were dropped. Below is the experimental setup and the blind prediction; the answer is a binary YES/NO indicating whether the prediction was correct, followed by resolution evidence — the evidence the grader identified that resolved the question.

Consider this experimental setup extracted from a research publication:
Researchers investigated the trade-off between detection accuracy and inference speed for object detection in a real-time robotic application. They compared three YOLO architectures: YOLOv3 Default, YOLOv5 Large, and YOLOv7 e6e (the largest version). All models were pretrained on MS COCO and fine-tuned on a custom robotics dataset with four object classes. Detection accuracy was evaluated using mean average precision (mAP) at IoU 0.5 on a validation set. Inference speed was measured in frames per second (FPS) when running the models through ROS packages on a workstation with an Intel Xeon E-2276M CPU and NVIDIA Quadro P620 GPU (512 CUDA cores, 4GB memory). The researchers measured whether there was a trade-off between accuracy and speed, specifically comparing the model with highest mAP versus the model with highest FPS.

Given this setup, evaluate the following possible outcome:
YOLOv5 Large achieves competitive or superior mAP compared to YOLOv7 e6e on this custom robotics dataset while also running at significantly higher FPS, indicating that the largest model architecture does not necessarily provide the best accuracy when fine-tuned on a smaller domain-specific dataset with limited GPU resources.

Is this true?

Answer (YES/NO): NO